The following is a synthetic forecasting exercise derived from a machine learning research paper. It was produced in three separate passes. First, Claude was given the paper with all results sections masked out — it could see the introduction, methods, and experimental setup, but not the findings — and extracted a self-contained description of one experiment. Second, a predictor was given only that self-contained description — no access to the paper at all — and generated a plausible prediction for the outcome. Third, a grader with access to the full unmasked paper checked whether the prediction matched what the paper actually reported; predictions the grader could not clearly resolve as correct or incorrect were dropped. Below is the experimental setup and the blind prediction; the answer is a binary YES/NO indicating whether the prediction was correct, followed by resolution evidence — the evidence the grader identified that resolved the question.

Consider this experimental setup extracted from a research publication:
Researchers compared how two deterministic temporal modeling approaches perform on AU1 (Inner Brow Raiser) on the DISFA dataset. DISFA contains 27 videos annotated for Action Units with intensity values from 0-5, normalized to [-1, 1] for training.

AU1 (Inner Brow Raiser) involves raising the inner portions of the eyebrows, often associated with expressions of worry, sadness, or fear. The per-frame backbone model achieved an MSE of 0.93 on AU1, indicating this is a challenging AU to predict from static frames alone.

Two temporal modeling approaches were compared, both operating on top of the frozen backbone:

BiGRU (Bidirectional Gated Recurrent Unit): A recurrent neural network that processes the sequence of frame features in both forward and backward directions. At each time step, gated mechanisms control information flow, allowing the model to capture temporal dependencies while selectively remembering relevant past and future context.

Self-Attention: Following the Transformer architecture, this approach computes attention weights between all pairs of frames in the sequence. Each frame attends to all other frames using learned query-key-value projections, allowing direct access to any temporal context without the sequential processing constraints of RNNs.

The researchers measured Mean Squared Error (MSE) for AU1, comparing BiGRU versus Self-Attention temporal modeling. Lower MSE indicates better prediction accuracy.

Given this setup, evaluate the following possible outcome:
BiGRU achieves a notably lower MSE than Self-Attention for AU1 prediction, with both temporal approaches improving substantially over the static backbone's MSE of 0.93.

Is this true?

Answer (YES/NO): NO